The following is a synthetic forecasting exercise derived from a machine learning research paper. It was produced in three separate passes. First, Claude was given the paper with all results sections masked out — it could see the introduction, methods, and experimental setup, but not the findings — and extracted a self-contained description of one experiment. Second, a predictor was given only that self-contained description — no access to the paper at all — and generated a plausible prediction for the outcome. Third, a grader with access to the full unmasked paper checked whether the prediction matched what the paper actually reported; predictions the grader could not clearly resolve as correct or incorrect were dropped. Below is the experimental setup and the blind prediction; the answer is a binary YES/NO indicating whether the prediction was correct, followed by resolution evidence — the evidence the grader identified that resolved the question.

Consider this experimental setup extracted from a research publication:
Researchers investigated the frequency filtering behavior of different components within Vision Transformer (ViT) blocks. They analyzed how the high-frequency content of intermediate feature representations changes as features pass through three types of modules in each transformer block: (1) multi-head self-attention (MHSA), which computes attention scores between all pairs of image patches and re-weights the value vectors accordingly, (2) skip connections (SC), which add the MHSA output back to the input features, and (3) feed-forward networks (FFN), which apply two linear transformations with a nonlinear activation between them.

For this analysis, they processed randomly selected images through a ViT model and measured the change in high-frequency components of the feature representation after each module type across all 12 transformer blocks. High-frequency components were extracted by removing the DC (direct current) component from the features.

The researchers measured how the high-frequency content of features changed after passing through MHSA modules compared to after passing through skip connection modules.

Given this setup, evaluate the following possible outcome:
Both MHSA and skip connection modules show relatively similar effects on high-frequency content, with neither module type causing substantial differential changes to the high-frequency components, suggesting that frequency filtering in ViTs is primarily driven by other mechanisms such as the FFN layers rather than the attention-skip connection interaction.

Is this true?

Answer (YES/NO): NO